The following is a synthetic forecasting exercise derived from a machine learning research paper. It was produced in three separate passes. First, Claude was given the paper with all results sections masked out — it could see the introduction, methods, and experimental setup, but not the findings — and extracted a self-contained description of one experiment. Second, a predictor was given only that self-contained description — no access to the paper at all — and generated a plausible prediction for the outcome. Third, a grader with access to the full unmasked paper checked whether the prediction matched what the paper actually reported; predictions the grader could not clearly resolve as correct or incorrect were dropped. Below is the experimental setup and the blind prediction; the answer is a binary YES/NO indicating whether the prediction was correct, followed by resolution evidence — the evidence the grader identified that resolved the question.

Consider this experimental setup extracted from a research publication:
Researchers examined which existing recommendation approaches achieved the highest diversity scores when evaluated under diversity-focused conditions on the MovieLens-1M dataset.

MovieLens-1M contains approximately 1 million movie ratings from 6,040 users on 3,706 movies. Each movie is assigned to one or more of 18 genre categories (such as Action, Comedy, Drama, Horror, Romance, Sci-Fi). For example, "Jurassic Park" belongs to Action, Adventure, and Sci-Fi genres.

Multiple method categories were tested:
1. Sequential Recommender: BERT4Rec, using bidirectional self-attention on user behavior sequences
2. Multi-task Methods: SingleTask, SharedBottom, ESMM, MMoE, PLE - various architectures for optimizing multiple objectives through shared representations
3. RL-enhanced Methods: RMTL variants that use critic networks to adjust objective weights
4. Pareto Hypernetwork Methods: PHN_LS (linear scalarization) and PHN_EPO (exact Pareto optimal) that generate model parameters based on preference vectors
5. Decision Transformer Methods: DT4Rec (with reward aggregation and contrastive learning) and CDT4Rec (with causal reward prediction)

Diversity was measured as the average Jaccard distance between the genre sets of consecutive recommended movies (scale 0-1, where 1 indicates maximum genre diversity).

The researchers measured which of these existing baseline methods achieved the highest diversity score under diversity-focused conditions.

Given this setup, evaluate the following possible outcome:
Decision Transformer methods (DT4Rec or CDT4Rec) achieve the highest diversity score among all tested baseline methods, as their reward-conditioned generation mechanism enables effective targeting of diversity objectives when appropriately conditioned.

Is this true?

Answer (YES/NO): YES